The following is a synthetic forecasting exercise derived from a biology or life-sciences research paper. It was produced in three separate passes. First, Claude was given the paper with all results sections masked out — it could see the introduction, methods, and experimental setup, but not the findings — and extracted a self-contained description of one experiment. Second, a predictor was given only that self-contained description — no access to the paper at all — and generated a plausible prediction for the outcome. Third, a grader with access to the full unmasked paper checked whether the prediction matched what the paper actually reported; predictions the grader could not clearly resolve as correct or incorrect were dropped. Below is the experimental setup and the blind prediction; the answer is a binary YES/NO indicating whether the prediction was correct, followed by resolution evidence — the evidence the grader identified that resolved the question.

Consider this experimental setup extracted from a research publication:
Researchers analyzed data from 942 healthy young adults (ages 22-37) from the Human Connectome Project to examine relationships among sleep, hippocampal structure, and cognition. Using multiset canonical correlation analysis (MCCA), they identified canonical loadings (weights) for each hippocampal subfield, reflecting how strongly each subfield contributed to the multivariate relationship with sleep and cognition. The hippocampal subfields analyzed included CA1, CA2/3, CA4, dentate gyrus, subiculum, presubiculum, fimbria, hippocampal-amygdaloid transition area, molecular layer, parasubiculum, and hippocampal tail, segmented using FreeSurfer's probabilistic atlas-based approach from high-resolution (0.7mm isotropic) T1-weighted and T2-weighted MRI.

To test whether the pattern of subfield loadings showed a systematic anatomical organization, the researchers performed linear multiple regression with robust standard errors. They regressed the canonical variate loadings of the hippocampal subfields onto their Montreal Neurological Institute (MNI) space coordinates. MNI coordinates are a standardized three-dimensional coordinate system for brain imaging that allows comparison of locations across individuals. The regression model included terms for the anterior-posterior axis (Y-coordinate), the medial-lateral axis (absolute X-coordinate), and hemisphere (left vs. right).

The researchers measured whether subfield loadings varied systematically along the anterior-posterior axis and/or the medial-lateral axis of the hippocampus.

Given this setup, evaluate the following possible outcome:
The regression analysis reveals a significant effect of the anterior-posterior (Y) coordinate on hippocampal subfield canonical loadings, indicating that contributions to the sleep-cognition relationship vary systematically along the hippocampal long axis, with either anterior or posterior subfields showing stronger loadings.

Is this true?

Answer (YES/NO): YES